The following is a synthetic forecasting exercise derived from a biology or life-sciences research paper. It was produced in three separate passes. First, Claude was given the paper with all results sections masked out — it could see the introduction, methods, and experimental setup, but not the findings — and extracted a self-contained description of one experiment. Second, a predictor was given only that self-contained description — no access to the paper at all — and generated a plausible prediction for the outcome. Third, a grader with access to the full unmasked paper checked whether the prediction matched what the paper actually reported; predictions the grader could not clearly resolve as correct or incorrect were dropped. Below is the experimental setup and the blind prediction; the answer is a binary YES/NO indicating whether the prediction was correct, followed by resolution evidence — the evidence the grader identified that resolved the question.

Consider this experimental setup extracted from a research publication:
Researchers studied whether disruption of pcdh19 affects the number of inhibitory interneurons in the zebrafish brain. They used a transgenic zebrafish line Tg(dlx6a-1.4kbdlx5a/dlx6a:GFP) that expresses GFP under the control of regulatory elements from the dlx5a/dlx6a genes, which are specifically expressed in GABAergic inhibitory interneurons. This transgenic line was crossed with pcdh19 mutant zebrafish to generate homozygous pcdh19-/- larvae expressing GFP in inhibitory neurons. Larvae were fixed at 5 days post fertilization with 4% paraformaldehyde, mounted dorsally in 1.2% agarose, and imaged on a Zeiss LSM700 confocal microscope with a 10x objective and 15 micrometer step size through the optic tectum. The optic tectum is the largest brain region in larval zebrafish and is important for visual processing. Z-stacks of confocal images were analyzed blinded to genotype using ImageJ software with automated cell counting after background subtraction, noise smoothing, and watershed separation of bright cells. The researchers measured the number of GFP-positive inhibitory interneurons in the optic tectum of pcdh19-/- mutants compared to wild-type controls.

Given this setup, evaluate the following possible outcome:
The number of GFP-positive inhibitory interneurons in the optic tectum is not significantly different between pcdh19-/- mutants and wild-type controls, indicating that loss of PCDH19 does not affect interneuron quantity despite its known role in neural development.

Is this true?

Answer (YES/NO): YES